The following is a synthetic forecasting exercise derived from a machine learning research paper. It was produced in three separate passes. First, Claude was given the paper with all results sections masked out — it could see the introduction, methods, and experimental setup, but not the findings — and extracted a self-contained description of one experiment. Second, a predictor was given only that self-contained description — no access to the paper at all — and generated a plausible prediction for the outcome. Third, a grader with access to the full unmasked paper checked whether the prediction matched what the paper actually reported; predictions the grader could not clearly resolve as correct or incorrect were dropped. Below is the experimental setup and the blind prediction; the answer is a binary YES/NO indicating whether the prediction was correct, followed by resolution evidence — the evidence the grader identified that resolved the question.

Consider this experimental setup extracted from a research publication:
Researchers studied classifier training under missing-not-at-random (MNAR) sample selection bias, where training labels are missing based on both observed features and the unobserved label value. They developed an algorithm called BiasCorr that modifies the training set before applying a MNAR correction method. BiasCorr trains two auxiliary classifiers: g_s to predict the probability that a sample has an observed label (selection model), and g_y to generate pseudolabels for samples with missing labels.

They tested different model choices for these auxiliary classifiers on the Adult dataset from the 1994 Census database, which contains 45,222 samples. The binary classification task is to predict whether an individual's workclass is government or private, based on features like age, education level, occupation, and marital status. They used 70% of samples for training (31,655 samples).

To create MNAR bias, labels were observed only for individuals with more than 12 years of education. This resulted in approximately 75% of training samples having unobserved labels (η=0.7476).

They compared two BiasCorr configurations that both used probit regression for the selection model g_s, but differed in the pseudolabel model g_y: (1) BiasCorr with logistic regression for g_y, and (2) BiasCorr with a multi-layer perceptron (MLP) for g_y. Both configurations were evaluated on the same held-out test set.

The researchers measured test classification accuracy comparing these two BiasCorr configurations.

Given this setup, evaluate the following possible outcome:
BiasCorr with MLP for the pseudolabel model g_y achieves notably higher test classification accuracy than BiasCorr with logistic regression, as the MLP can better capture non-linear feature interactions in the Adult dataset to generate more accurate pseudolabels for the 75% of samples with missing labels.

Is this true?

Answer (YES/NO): YES